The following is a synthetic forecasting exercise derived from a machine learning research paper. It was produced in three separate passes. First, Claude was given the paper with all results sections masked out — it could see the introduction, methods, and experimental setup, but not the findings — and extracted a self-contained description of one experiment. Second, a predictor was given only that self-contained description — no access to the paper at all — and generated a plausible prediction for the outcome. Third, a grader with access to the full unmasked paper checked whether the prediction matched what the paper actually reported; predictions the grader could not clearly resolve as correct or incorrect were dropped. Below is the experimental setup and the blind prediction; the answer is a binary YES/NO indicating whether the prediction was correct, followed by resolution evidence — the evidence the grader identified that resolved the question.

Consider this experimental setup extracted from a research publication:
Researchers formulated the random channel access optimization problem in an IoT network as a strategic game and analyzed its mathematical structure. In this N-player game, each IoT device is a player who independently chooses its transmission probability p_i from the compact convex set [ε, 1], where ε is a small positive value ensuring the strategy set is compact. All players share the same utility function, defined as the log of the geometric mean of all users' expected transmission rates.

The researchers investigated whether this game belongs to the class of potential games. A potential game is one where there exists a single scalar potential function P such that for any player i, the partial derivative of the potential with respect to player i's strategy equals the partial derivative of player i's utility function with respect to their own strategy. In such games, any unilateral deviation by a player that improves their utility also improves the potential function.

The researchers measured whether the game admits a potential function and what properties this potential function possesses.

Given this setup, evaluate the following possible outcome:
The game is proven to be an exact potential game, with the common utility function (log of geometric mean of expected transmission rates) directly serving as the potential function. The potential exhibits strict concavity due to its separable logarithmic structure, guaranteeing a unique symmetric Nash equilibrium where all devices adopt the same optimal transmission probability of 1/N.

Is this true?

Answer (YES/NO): NO